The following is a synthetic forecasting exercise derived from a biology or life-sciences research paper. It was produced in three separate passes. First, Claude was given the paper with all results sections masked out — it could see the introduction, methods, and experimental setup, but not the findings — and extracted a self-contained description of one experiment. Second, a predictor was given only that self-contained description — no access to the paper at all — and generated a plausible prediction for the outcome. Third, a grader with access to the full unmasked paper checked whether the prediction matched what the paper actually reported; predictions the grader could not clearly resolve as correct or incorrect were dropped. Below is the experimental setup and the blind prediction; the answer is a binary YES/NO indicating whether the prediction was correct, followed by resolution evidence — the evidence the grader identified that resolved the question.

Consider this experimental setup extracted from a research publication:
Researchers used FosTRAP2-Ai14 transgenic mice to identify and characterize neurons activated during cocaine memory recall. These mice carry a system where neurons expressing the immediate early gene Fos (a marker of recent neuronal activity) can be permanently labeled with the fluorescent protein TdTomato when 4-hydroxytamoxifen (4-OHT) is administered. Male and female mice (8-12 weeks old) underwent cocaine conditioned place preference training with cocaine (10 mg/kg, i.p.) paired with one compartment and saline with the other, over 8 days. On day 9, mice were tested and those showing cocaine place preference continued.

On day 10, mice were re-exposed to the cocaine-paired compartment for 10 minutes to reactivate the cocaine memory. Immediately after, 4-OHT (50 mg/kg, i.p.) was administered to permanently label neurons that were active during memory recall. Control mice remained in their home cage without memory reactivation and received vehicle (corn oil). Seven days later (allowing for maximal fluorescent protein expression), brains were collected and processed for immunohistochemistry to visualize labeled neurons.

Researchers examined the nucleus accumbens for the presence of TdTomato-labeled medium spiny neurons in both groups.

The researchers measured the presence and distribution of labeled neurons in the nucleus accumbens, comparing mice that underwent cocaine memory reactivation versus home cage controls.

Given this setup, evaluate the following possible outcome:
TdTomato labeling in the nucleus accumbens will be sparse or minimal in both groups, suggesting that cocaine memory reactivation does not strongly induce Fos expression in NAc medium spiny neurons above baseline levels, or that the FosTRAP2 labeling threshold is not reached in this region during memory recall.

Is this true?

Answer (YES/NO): NO